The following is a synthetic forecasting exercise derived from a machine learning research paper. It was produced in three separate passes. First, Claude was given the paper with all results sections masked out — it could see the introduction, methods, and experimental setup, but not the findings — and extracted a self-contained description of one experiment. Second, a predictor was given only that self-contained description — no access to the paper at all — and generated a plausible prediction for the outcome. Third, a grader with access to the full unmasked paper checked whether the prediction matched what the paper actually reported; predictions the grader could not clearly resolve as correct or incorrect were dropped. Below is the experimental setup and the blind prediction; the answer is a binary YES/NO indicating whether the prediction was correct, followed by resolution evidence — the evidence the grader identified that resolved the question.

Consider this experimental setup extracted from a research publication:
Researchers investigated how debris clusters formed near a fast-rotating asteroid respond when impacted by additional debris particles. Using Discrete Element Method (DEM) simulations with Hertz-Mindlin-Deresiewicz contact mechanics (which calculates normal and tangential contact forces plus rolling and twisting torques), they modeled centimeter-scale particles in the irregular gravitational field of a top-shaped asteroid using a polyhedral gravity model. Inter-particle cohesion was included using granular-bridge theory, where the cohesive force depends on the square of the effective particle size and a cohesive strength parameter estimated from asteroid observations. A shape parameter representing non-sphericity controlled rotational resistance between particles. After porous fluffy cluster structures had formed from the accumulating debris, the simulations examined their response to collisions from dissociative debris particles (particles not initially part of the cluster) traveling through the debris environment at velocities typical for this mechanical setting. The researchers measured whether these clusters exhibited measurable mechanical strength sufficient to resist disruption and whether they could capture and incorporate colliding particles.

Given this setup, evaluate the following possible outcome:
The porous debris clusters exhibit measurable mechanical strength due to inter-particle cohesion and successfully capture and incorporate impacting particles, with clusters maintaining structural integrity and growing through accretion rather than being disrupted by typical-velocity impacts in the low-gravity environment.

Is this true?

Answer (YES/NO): YES